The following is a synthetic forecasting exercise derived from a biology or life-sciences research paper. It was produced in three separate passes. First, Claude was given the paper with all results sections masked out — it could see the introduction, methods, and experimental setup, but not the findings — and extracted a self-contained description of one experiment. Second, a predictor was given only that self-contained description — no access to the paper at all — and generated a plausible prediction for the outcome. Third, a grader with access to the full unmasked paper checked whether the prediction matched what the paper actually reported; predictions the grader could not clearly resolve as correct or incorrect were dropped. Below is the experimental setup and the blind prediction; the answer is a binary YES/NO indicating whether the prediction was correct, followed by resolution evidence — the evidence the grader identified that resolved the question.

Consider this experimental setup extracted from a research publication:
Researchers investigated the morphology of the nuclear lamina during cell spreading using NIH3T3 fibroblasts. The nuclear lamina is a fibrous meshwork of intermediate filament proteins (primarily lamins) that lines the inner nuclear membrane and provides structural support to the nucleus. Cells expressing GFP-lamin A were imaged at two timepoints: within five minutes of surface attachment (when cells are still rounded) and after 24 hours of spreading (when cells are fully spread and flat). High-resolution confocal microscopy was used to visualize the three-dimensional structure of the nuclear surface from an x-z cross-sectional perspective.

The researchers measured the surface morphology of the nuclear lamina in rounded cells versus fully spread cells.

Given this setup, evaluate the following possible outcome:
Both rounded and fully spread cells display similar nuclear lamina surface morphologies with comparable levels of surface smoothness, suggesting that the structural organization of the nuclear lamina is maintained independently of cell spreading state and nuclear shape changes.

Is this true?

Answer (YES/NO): NO